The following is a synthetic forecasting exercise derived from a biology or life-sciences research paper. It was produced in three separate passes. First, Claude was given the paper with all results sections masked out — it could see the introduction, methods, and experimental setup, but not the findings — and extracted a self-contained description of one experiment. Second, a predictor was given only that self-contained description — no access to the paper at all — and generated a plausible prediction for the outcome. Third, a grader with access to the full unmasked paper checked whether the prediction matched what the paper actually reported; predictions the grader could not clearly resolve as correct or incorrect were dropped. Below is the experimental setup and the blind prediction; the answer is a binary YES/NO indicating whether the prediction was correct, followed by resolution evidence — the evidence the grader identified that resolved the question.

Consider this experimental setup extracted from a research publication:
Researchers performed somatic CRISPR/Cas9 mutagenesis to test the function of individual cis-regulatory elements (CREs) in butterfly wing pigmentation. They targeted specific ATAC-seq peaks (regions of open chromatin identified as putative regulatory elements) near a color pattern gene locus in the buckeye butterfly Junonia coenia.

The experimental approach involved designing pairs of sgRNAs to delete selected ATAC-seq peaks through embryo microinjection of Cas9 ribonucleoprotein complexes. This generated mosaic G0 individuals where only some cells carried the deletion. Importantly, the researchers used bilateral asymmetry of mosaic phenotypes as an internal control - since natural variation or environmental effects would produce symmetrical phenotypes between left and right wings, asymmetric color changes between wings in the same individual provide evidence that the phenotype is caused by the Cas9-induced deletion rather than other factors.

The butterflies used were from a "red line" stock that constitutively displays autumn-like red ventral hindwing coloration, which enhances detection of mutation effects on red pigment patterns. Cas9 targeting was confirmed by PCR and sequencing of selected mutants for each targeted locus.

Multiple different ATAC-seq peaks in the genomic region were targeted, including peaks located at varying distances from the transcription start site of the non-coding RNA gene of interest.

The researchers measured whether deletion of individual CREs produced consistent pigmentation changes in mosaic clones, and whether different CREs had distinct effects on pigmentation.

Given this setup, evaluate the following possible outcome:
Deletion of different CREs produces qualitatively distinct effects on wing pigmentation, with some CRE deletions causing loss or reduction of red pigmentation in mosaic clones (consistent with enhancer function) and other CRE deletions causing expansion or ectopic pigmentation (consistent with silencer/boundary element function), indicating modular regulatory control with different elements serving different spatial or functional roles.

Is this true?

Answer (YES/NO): YES